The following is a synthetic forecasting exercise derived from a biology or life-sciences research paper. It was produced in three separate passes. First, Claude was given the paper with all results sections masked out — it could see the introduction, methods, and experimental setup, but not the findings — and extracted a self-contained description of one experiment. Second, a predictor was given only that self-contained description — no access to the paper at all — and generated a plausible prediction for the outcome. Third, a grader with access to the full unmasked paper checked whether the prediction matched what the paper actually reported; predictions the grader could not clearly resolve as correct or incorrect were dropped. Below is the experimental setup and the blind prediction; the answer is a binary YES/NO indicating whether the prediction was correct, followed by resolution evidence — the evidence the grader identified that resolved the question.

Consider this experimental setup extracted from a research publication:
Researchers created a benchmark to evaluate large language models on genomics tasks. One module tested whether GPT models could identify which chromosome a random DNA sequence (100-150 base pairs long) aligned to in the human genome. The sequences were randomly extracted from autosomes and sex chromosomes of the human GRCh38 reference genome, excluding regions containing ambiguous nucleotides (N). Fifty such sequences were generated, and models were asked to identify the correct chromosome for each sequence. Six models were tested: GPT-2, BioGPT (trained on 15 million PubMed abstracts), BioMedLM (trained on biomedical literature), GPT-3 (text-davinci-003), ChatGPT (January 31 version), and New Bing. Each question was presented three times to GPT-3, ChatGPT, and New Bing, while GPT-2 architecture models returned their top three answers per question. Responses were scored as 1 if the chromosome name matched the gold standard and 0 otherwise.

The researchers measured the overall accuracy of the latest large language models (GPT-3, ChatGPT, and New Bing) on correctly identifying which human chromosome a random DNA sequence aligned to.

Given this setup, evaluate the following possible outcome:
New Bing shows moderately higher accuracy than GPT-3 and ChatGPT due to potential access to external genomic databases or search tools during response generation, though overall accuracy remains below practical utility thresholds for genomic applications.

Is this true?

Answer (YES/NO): NO